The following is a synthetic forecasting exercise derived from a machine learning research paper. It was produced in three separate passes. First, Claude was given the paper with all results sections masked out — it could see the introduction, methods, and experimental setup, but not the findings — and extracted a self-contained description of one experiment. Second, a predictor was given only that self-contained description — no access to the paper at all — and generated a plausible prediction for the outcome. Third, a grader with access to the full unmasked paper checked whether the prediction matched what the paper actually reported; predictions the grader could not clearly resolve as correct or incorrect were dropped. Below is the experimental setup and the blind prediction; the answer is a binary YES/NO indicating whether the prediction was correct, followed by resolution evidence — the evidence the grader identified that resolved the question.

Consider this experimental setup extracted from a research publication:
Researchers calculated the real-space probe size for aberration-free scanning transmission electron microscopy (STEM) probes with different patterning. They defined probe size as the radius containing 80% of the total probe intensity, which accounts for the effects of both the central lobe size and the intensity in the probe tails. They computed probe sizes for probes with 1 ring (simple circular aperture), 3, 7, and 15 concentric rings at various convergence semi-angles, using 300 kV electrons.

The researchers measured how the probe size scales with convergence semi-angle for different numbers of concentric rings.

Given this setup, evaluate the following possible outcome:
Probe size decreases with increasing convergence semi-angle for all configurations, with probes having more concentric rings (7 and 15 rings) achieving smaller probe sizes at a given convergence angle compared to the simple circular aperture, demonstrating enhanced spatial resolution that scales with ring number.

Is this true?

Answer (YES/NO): NO